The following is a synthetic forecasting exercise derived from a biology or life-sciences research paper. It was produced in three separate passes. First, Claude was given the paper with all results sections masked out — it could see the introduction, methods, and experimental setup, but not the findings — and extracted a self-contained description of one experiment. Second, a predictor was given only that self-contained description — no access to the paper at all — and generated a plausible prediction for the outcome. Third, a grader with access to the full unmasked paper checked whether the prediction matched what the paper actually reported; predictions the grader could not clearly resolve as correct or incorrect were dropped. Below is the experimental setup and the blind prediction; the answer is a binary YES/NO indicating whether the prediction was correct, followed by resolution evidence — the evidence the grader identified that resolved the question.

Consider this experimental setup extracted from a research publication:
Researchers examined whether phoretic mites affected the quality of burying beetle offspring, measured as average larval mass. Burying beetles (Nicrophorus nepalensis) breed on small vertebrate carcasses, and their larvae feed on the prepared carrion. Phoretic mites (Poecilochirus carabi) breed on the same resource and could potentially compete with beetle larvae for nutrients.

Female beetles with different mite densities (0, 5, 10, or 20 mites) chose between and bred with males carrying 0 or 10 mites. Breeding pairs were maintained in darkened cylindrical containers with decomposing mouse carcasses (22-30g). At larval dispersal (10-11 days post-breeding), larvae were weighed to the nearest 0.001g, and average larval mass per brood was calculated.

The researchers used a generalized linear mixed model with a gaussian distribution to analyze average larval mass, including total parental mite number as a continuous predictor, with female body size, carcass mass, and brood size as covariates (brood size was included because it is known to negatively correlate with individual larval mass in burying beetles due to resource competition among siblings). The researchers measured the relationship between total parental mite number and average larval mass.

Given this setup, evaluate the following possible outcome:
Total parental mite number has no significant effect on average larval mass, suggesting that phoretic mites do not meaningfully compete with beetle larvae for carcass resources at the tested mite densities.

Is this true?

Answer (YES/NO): YES